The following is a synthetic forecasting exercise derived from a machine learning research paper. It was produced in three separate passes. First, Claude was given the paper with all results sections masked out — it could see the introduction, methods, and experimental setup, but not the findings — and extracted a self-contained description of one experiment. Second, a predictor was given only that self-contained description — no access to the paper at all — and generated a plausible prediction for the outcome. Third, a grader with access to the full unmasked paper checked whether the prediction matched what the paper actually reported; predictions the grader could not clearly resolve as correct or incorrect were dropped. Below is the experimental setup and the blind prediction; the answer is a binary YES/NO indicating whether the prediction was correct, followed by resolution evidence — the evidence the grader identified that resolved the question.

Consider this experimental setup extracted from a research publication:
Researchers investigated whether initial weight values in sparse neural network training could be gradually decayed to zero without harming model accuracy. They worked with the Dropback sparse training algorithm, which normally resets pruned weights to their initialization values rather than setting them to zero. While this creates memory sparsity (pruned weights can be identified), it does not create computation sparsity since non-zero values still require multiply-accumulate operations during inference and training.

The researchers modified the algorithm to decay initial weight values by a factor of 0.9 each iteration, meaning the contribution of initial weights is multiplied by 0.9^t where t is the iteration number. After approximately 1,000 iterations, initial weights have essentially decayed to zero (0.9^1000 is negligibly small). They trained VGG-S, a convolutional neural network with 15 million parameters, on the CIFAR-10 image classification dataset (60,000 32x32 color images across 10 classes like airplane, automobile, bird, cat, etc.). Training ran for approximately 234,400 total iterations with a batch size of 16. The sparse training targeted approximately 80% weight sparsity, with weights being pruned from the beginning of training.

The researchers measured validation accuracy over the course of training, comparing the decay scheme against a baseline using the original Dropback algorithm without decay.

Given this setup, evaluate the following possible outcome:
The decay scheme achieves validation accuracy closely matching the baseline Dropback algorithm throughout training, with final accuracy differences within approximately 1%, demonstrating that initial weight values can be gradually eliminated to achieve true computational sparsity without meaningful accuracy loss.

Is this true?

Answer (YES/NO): YES